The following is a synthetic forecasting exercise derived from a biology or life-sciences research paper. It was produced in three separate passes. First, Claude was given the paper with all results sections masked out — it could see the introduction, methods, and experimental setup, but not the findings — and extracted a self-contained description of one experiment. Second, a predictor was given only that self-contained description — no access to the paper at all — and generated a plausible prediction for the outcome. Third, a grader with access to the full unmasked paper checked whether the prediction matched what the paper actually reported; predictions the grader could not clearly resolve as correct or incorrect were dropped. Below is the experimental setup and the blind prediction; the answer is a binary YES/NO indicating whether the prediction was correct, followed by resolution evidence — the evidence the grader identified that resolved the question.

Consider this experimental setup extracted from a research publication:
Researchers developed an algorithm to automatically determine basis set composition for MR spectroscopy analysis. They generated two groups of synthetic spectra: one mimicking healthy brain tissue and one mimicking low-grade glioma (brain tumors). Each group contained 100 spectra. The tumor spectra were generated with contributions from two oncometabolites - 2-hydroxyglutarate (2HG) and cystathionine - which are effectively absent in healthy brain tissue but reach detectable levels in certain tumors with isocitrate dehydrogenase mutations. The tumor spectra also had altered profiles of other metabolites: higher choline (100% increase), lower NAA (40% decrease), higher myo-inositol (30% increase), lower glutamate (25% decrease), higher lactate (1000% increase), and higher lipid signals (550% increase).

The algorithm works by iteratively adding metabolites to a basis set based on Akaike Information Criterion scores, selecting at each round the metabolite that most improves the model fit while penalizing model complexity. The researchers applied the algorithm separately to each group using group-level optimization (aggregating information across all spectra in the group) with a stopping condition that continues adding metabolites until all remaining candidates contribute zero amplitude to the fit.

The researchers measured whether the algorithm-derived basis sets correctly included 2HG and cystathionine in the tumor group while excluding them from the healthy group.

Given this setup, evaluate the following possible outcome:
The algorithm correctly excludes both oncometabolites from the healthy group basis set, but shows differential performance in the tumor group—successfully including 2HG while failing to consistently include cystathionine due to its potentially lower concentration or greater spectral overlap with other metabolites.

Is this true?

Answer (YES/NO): NO